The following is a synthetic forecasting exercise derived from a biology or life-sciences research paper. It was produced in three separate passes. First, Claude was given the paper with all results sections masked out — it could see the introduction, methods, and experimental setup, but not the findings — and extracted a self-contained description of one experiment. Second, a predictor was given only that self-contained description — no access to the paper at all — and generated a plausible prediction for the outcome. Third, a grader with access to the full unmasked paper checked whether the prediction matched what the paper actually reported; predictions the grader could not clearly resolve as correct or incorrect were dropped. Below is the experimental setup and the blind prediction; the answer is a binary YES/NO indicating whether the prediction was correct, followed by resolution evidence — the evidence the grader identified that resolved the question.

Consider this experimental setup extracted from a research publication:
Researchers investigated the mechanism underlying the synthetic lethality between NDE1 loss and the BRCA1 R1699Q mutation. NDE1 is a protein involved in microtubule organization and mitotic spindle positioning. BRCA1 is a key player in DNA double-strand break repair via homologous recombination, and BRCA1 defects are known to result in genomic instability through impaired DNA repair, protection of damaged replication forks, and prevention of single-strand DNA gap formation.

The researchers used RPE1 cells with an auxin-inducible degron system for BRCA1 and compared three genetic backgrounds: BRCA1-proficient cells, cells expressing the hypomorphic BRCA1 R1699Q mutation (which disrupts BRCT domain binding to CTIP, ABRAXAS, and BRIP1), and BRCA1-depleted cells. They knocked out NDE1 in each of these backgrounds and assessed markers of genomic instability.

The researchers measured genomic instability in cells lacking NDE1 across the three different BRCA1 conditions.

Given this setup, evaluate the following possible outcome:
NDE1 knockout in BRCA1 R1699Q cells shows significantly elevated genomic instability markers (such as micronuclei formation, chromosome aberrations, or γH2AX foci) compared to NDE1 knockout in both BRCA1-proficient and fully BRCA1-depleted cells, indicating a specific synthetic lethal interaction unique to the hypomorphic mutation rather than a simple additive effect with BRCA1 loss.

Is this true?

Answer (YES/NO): YES